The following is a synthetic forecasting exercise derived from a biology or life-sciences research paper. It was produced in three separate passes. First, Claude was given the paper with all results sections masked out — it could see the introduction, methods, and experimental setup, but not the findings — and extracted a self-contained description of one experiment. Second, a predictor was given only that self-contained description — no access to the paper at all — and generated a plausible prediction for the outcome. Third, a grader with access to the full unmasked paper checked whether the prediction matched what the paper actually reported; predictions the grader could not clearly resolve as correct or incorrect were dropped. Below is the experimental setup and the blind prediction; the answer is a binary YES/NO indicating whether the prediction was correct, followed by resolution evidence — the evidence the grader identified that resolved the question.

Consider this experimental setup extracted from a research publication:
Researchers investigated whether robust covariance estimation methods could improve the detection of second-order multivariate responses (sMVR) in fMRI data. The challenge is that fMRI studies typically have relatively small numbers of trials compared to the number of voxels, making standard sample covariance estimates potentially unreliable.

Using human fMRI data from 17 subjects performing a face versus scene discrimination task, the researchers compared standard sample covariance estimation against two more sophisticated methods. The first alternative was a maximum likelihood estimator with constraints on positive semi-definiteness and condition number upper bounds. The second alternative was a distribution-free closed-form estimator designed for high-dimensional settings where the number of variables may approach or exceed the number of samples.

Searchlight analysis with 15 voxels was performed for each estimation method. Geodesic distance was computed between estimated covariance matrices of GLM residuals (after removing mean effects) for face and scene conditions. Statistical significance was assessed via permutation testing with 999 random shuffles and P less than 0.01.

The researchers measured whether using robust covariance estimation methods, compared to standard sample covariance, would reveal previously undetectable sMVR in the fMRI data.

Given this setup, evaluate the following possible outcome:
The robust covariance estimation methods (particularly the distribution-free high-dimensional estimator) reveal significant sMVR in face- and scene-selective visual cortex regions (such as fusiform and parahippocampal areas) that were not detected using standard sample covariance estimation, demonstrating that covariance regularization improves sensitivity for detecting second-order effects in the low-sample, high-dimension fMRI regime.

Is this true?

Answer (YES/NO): NO